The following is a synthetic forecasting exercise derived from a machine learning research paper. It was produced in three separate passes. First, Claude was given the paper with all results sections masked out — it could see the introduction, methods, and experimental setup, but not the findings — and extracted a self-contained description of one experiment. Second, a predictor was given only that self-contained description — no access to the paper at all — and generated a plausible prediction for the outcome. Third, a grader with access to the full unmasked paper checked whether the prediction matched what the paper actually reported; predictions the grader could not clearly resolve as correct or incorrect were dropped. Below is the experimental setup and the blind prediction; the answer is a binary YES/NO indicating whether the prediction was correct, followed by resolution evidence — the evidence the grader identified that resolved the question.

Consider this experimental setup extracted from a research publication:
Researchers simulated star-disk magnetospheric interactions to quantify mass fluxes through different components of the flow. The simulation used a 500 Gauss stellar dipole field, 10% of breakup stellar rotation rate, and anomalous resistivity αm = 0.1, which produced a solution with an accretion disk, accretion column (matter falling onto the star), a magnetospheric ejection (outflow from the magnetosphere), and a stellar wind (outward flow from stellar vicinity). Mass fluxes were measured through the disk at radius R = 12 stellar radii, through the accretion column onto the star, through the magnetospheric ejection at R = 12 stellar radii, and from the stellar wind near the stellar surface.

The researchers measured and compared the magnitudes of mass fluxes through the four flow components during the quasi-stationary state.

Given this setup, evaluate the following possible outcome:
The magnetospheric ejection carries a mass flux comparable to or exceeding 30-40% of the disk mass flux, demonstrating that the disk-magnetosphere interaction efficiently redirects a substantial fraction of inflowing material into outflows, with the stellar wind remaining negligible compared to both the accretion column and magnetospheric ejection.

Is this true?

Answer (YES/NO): NO